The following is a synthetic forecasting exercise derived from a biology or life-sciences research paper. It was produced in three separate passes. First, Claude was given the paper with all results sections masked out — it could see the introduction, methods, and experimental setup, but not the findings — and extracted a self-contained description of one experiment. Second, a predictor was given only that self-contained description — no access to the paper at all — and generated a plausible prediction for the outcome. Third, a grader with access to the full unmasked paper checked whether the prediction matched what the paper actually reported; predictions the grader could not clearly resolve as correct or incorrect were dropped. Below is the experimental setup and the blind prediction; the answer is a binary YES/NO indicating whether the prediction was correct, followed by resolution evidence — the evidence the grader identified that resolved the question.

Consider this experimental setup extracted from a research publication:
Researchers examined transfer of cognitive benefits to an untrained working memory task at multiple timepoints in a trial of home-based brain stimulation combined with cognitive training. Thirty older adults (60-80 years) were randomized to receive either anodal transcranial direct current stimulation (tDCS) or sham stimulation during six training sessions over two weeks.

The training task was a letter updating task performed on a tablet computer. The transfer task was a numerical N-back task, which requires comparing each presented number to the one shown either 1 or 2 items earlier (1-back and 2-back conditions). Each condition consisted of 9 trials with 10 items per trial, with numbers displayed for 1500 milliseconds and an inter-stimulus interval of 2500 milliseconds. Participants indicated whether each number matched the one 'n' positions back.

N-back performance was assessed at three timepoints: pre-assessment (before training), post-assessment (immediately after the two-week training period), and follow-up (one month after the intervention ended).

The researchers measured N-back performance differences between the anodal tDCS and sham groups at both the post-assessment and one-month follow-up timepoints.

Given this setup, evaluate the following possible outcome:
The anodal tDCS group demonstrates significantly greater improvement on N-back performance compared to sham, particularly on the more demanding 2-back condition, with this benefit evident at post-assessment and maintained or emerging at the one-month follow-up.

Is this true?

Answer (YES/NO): NO